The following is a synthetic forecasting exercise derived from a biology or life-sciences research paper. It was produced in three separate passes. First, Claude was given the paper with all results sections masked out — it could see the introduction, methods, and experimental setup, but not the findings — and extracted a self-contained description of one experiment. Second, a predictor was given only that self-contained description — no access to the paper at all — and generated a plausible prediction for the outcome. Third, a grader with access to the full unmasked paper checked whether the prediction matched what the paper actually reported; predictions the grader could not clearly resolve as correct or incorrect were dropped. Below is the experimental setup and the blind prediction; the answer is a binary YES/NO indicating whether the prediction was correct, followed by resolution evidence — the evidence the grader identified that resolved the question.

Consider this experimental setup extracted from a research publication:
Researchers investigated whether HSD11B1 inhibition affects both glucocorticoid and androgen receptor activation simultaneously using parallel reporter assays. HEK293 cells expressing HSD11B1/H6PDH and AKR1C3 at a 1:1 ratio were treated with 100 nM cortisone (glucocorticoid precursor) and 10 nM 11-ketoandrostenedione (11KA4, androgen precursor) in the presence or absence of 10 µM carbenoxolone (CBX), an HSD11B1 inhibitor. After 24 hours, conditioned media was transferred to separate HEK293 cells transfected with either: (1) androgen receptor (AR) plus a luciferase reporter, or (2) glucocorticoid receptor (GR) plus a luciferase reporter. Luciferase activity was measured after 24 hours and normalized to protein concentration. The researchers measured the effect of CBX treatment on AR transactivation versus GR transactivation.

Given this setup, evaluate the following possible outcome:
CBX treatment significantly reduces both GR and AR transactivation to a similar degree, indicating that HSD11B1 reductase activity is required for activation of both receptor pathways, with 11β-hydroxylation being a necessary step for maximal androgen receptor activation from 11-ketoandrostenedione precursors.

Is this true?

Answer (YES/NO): NO